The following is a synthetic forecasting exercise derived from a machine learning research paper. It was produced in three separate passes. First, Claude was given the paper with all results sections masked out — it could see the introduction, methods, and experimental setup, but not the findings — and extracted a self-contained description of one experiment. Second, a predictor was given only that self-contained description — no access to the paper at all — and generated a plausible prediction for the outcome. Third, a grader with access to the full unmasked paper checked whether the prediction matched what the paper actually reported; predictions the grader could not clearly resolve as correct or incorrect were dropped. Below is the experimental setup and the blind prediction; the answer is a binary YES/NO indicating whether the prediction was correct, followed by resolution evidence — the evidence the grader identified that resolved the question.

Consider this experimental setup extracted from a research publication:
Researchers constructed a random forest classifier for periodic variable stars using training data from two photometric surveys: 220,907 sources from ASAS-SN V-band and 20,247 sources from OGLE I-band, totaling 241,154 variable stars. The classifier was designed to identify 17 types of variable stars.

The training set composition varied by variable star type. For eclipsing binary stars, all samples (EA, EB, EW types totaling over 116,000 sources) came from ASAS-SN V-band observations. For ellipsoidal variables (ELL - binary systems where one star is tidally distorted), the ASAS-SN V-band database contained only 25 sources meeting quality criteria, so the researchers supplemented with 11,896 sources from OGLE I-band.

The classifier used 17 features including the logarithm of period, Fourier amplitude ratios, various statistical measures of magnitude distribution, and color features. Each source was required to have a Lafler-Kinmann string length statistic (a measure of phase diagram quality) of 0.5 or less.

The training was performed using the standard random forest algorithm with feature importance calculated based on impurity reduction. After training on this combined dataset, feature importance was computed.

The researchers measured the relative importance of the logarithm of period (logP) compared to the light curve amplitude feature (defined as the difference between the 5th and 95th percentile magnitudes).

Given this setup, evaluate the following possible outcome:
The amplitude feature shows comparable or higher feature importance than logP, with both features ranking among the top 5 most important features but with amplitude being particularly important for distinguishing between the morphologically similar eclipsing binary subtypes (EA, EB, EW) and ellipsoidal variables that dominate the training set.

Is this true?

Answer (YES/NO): NO